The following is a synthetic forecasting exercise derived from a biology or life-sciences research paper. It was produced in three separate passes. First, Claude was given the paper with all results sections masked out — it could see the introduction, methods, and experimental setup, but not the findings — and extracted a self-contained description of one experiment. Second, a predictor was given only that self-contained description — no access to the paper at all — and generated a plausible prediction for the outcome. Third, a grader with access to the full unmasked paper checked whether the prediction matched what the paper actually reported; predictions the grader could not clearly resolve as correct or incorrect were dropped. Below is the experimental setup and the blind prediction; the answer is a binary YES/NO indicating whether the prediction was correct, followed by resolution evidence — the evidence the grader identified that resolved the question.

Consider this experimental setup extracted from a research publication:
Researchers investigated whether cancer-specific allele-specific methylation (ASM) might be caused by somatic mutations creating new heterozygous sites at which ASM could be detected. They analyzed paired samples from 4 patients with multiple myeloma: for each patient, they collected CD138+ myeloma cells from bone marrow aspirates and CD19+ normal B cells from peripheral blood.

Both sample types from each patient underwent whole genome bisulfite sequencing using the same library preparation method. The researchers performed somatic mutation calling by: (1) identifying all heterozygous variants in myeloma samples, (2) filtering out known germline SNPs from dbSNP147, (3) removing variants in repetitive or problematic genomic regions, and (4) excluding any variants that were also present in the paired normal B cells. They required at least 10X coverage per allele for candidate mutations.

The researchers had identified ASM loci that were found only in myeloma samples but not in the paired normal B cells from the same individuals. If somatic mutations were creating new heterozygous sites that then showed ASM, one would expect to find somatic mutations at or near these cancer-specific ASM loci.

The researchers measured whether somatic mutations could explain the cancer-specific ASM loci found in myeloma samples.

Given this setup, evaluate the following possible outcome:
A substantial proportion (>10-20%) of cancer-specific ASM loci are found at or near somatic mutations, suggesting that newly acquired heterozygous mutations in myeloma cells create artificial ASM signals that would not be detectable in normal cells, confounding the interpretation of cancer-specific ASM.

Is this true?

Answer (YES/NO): NO